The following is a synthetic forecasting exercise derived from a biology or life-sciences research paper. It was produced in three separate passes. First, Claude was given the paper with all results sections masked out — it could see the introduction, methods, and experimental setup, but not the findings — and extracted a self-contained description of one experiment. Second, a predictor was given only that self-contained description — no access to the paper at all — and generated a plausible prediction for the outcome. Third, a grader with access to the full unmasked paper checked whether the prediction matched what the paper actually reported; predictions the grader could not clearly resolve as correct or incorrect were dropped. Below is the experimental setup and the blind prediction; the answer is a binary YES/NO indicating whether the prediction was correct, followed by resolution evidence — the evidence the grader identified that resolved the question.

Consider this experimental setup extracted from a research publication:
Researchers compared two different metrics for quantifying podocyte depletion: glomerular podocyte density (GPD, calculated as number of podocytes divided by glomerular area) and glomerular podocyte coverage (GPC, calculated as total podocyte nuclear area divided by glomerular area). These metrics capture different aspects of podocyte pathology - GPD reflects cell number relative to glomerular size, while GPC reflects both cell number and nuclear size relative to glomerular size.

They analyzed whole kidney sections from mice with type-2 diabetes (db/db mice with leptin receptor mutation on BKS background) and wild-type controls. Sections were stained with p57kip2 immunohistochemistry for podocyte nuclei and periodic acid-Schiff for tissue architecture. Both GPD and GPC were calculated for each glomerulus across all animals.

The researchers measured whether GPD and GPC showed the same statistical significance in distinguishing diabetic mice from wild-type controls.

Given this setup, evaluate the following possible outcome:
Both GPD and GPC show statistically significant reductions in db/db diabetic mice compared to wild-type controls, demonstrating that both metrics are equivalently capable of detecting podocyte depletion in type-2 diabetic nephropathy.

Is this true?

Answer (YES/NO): YES